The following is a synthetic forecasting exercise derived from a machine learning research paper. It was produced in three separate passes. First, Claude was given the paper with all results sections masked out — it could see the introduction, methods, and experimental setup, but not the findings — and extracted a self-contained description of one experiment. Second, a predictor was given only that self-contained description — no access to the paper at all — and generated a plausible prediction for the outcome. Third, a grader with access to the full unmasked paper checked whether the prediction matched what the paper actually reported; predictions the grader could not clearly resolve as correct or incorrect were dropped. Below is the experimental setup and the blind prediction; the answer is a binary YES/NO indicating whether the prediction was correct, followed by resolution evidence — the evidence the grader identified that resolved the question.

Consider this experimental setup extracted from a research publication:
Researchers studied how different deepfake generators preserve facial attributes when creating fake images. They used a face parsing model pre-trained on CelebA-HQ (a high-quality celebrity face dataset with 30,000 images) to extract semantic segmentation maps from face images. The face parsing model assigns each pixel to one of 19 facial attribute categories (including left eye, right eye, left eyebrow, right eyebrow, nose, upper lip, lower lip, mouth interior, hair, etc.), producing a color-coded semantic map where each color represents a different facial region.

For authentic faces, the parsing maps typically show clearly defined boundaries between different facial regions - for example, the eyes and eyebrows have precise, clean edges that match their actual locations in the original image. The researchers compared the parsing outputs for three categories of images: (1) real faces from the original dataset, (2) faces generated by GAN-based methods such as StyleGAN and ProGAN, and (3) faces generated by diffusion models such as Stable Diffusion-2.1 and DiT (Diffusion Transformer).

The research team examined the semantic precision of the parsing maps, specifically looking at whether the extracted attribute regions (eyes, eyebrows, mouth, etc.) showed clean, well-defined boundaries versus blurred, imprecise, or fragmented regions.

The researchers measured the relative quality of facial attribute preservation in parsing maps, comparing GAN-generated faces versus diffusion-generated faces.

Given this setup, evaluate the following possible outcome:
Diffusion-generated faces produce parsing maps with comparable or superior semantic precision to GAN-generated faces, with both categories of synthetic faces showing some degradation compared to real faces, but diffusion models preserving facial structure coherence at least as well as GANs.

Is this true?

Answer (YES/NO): NO